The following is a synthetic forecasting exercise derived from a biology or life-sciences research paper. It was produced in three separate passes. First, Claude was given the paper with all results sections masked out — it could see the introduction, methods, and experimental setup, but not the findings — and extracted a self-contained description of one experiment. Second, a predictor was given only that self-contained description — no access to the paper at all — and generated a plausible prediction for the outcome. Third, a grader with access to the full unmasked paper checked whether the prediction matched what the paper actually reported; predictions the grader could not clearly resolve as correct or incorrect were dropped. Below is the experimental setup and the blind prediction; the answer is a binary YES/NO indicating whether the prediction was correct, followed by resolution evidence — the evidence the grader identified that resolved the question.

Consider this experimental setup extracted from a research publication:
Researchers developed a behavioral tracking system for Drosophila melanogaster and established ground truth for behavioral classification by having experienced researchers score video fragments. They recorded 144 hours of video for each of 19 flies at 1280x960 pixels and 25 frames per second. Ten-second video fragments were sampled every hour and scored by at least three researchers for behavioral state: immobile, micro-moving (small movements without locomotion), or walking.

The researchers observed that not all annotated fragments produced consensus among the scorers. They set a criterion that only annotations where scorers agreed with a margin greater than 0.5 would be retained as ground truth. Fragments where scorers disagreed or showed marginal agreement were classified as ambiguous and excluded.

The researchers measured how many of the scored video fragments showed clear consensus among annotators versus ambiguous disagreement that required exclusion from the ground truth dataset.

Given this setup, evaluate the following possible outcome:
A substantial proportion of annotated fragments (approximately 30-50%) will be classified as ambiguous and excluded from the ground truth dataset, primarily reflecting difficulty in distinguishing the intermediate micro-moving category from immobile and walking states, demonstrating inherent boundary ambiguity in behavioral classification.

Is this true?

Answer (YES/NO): NO